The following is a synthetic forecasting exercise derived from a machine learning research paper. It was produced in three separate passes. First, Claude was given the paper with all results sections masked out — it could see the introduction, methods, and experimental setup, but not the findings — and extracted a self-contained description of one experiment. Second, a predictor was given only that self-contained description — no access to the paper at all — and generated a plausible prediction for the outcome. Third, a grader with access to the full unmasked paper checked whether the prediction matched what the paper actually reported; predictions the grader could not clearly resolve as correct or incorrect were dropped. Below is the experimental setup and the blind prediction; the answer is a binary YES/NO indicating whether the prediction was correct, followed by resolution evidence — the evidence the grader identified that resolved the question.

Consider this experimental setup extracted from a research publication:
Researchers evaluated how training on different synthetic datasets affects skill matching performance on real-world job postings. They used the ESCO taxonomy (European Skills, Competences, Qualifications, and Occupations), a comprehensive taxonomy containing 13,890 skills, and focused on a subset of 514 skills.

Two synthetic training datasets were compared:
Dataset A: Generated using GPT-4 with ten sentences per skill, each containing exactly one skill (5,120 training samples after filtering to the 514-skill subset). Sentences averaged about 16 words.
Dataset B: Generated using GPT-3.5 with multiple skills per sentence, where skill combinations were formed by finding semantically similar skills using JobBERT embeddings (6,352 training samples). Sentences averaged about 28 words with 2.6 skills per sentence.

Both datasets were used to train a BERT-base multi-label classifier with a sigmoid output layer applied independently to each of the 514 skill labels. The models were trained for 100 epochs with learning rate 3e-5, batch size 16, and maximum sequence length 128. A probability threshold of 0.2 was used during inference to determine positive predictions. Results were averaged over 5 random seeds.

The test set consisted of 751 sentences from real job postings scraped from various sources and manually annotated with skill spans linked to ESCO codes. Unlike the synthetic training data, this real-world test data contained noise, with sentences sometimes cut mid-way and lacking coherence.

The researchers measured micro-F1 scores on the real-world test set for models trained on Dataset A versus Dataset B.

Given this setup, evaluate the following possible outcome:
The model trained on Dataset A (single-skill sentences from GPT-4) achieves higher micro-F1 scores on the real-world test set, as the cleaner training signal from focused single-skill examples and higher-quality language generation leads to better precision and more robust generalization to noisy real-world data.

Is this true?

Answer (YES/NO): YES